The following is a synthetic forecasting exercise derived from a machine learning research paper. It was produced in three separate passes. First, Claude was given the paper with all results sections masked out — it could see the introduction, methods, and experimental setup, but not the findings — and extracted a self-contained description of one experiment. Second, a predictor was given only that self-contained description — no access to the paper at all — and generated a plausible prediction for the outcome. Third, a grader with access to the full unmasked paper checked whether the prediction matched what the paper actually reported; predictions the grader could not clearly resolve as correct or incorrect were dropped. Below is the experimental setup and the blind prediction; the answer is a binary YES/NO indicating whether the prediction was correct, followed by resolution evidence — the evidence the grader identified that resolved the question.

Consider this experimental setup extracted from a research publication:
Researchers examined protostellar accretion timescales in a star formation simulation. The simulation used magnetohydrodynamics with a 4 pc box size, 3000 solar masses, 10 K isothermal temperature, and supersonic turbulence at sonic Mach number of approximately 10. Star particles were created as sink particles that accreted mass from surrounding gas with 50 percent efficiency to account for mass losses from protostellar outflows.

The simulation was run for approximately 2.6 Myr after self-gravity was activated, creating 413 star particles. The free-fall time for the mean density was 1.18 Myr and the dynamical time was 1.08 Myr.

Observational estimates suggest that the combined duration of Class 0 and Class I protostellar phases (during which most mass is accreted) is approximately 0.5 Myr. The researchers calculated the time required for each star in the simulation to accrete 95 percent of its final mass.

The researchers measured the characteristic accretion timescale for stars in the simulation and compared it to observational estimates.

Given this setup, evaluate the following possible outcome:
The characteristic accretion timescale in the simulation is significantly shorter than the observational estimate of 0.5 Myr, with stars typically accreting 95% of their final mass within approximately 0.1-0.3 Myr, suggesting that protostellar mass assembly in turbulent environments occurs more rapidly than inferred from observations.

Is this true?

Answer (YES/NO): NO